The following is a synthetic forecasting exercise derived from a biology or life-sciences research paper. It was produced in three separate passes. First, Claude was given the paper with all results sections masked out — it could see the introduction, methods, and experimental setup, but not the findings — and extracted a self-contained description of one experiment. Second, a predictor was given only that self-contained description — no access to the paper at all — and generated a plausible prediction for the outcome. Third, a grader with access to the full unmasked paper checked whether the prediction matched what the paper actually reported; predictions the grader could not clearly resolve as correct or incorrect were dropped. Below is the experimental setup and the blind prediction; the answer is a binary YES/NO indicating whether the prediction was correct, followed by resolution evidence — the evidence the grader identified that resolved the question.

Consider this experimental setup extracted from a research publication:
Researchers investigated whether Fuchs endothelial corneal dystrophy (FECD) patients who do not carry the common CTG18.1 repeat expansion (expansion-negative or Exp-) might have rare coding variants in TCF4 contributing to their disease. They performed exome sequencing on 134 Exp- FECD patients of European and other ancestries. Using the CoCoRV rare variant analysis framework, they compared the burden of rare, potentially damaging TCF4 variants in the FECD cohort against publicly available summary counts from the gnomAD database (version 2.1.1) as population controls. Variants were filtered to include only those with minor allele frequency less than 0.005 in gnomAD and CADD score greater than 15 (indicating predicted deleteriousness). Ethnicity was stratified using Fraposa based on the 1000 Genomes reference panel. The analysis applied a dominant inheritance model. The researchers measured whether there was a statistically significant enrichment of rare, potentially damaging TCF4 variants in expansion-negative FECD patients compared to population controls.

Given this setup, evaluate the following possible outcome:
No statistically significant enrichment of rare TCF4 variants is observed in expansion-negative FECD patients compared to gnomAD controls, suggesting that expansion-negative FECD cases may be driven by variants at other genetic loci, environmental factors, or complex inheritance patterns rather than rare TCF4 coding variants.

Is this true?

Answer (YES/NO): NO